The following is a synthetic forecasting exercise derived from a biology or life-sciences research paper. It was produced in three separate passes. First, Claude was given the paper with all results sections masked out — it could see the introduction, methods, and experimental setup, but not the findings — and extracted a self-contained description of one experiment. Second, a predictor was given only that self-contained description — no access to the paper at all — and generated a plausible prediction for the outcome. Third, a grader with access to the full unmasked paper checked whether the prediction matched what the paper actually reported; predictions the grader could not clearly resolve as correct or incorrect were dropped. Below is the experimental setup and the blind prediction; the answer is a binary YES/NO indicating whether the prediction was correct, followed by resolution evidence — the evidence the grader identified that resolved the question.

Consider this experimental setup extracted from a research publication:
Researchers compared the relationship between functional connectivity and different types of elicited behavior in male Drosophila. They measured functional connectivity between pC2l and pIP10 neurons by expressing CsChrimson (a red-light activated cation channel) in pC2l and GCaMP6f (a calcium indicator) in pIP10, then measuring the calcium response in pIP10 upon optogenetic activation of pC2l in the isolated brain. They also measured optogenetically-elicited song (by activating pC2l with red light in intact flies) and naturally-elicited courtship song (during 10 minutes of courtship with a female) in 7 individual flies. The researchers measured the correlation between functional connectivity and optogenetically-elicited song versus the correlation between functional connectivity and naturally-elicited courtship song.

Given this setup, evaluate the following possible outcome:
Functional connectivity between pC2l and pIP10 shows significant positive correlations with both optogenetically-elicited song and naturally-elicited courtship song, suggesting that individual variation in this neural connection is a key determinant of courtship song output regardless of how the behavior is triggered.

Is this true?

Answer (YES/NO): NO